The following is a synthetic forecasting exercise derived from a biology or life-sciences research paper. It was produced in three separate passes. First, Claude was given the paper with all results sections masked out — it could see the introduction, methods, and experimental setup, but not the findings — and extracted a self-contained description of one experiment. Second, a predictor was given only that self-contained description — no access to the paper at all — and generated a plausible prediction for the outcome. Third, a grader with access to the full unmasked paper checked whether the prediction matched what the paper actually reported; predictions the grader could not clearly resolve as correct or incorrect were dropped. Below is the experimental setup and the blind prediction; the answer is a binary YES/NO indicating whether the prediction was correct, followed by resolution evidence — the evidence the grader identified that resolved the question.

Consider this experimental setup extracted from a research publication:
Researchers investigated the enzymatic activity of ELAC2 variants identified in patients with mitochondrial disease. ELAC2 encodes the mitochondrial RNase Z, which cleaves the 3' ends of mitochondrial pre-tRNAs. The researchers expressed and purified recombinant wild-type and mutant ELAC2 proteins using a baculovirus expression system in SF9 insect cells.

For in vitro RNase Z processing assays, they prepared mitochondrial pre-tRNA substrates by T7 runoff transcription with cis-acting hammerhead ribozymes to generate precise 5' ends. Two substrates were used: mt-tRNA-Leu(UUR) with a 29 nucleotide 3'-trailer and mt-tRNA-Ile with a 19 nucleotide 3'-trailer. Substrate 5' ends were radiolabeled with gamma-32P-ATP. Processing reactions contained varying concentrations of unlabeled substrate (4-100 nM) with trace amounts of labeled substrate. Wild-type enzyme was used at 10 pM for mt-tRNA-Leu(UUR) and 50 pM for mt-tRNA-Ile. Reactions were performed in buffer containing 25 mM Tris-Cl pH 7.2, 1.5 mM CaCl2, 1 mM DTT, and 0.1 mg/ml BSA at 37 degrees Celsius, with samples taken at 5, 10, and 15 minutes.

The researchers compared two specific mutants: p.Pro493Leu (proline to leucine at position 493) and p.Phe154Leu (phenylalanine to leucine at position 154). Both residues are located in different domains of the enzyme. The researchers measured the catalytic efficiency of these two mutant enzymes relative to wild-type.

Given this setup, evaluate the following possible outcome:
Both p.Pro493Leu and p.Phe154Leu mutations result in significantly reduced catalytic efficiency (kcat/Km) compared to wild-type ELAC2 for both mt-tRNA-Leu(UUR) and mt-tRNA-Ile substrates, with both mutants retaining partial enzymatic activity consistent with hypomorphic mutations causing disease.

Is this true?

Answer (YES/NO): NO